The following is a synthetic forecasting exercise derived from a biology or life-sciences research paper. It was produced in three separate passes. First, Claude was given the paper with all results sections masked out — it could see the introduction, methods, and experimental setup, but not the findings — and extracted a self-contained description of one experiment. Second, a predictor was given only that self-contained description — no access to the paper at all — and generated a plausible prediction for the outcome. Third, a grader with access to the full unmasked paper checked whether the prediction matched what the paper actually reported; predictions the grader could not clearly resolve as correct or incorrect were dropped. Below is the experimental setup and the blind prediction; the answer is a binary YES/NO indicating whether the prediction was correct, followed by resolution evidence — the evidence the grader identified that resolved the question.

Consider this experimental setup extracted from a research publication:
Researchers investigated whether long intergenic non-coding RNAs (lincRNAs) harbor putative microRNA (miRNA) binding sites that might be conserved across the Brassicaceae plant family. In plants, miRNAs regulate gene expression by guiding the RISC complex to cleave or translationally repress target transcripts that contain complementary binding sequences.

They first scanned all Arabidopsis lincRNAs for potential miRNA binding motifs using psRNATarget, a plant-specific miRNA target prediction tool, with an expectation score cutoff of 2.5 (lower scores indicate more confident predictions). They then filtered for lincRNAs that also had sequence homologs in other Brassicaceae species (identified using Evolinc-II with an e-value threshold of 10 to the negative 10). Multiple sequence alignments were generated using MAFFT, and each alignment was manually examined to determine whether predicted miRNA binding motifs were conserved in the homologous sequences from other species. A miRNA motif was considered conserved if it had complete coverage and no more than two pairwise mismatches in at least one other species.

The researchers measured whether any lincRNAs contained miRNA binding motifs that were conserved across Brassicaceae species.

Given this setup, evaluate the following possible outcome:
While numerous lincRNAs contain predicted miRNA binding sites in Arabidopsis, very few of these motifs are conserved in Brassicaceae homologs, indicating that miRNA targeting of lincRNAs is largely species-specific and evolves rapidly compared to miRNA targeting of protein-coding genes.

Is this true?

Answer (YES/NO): NO